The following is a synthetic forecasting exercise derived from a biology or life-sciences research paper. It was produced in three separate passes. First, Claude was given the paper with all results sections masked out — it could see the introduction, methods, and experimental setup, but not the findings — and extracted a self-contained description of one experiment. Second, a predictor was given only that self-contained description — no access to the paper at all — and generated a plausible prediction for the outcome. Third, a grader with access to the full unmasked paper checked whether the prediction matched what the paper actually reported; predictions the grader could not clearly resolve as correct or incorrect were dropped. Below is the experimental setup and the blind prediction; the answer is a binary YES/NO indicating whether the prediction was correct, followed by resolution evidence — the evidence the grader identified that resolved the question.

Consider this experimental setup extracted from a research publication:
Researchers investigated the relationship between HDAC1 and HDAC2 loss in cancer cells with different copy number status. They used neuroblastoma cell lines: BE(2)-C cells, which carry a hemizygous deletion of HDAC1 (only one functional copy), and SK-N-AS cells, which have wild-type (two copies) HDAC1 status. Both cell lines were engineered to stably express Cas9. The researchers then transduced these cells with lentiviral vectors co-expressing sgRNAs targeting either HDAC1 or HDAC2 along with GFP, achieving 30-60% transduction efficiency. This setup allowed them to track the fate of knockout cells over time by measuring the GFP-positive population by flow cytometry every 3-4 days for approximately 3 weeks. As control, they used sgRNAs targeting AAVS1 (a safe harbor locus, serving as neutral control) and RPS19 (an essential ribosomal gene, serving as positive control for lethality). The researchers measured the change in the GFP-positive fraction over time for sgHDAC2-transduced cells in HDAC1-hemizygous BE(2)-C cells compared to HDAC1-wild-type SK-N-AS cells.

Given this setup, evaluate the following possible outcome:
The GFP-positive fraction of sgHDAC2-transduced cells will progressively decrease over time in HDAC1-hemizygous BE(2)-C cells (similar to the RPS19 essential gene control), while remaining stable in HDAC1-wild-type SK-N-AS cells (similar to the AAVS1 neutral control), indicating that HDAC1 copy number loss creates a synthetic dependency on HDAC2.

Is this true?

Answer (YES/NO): YES